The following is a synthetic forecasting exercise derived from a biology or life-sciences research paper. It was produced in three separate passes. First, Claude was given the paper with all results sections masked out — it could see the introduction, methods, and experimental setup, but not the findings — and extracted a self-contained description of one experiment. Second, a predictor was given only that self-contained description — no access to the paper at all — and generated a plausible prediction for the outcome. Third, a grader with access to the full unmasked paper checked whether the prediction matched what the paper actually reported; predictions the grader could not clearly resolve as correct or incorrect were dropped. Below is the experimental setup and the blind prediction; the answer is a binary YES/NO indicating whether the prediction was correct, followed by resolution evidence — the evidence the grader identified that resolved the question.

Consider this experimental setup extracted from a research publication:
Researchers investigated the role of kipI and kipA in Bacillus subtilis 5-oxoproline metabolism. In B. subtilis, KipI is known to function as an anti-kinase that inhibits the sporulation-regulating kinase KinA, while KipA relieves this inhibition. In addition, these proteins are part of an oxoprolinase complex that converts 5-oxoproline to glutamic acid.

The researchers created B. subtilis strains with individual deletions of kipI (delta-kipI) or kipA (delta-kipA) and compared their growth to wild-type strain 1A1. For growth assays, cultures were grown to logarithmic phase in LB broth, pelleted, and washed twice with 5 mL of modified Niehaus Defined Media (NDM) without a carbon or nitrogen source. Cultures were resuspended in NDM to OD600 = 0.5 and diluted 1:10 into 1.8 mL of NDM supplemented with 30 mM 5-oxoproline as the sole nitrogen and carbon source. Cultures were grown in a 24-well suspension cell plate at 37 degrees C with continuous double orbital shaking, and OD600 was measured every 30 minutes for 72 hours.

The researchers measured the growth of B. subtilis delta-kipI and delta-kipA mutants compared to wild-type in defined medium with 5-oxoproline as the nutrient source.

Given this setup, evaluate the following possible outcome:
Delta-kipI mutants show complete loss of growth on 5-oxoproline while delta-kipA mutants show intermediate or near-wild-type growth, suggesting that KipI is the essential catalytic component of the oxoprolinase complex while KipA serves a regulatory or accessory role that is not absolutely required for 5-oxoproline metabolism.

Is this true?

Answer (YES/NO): NO